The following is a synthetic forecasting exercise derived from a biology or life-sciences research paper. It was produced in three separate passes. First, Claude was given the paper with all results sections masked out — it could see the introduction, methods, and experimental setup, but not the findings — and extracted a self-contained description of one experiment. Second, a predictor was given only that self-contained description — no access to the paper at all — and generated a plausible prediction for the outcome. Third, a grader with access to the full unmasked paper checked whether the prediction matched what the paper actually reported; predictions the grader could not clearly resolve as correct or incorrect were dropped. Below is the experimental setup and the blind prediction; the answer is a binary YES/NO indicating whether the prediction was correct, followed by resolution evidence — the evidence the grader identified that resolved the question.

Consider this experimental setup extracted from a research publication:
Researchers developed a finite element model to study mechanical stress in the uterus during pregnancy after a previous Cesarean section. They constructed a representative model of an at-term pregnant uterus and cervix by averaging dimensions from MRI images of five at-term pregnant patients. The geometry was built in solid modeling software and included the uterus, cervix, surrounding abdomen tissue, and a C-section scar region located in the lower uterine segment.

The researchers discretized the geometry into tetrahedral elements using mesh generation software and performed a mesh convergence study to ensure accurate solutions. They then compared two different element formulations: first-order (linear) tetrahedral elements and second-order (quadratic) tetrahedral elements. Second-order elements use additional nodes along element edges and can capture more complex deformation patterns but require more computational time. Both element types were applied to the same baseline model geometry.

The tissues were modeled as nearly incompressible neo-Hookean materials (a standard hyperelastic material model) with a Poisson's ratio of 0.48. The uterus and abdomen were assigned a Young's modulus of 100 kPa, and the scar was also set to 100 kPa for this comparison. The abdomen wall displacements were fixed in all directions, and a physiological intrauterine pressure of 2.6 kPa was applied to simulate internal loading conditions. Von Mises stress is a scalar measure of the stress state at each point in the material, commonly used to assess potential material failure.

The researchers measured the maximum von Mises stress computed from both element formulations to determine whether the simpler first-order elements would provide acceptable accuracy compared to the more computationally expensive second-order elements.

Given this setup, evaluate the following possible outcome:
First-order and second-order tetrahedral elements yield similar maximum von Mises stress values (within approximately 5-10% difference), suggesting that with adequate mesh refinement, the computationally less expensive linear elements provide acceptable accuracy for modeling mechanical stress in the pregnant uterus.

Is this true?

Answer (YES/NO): NO